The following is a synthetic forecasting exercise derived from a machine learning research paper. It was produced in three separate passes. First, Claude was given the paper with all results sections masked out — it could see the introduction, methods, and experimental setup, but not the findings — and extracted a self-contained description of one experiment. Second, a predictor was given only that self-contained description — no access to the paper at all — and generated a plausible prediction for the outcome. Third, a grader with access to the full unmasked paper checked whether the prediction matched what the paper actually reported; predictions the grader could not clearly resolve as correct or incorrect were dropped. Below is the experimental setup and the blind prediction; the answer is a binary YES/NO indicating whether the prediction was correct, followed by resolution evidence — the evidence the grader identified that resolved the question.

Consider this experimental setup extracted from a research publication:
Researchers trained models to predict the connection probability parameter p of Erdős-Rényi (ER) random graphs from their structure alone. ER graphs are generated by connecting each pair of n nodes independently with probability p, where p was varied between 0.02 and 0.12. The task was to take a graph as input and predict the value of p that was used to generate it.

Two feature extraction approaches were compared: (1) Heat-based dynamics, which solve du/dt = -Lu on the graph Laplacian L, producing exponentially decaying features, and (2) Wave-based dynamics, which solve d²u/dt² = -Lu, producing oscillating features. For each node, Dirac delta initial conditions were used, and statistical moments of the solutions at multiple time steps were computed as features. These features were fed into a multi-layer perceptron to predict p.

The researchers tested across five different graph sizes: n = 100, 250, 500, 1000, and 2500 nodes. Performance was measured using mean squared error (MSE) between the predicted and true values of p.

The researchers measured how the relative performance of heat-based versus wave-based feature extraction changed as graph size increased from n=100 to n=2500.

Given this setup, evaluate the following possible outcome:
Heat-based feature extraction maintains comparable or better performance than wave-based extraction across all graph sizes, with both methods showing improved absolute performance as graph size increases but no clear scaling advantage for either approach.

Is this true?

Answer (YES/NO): NO